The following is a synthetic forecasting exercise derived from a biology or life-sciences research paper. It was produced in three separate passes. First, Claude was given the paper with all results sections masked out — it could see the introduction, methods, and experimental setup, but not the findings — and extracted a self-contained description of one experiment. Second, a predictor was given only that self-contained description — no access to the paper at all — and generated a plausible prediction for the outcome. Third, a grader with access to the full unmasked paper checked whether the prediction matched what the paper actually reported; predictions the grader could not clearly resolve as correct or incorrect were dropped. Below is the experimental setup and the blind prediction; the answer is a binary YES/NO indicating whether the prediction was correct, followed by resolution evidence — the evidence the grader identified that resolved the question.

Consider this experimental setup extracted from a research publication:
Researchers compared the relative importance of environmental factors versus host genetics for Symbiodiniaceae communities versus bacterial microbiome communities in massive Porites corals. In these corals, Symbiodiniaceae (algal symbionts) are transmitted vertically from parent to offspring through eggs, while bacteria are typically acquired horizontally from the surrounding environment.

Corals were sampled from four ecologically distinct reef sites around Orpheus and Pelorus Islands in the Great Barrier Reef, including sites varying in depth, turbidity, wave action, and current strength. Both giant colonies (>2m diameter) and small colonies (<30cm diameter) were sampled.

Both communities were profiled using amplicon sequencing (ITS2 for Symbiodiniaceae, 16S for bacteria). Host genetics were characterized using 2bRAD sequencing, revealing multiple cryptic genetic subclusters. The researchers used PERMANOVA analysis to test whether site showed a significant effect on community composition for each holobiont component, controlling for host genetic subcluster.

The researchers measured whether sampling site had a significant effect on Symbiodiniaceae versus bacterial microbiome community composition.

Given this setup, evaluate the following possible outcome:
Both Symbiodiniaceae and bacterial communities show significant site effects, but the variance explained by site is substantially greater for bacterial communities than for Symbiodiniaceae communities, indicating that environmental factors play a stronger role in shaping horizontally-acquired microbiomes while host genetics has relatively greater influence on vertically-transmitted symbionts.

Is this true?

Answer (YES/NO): NO